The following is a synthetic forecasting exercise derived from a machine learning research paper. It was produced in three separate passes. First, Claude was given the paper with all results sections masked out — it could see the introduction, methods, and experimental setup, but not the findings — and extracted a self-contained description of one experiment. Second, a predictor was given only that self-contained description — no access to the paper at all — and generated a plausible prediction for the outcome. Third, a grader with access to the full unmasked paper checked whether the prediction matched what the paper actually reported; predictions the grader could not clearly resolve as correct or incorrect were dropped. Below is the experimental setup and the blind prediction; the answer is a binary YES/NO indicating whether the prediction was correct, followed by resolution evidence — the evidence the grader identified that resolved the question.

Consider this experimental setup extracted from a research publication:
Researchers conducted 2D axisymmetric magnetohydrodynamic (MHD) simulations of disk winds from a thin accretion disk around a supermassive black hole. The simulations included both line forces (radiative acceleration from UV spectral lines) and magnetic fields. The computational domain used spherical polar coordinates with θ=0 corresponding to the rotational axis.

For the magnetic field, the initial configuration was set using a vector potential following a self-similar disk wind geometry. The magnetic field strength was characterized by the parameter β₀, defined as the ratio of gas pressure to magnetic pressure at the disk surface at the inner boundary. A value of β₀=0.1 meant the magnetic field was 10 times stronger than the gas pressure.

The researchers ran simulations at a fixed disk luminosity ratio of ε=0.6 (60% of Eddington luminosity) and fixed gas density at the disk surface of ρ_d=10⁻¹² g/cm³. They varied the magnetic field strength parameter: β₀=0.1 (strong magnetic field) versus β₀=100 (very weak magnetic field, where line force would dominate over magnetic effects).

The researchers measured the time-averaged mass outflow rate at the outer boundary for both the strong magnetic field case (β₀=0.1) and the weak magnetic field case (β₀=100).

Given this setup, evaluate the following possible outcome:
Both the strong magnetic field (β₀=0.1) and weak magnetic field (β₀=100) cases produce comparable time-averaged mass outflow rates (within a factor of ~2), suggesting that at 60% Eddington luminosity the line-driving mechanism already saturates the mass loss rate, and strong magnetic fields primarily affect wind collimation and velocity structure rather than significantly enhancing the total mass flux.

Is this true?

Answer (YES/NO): NO